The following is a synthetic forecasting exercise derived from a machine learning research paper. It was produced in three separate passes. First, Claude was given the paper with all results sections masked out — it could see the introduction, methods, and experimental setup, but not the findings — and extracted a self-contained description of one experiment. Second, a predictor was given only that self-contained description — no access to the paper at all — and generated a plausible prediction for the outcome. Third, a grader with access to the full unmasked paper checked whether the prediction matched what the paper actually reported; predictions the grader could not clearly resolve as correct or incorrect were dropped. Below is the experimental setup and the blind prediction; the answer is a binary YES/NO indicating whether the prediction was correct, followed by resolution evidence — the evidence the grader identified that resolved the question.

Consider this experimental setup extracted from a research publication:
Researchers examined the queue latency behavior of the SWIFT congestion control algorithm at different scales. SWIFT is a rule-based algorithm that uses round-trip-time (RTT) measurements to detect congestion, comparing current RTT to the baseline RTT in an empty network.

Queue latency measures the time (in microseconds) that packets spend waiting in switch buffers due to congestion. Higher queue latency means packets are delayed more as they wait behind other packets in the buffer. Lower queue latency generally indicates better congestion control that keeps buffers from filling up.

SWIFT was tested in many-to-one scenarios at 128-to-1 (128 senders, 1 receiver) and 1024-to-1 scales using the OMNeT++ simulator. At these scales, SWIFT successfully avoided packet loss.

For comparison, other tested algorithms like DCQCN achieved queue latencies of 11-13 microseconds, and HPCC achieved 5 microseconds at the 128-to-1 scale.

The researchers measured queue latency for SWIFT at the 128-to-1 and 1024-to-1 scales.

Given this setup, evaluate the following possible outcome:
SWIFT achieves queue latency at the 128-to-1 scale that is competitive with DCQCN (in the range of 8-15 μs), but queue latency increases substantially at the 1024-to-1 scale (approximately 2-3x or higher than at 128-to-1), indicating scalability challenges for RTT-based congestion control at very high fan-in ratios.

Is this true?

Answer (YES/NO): NO